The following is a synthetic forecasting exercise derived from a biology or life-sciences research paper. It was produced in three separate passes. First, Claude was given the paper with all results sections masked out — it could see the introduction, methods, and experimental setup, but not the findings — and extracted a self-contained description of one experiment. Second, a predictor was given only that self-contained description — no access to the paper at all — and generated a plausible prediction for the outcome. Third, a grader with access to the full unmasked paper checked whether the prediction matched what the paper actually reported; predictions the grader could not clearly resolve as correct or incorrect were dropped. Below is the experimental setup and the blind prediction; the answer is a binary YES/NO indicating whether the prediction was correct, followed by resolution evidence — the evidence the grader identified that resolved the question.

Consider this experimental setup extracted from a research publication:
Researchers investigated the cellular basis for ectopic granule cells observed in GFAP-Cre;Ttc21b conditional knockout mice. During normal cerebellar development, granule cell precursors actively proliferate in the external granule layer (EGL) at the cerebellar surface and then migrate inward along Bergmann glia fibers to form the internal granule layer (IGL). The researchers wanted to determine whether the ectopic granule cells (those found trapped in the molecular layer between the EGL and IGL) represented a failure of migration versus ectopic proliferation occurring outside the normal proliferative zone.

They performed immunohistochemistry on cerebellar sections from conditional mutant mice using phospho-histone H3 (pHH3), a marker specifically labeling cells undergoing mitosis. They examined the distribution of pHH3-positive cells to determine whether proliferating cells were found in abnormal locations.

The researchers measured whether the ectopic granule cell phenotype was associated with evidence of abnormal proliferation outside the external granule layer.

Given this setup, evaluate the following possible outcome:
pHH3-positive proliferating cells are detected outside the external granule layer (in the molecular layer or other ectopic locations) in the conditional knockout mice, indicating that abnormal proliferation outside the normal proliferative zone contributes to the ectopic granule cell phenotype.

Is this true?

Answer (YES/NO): NO